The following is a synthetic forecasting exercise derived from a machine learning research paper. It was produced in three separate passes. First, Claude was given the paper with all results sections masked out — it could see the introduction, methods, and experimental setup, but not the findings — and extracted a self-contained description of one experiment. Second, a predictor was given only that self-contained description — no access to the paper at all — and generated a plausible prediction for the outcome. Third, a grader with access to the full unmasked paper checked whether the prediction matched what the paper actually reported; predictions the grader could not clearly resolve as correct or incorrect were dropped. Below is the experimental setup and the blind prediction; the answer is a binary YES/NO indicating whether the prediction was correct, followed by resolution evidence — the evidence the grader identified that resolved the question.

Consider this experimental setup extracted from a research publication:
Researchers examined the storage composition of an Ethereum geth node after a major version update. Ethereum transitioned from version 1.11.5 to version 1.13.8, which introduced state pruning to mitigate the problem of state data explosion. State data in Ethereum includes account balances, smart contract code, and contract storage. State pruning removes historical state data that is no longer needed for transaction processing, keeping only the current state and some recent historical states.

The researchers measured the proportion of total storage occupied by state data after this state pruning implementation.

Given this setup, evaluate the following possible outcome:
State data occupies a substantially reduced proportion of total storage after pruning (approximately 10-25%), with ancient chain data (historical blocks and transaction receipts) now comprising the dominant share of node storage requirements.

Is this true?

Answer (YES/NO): NO